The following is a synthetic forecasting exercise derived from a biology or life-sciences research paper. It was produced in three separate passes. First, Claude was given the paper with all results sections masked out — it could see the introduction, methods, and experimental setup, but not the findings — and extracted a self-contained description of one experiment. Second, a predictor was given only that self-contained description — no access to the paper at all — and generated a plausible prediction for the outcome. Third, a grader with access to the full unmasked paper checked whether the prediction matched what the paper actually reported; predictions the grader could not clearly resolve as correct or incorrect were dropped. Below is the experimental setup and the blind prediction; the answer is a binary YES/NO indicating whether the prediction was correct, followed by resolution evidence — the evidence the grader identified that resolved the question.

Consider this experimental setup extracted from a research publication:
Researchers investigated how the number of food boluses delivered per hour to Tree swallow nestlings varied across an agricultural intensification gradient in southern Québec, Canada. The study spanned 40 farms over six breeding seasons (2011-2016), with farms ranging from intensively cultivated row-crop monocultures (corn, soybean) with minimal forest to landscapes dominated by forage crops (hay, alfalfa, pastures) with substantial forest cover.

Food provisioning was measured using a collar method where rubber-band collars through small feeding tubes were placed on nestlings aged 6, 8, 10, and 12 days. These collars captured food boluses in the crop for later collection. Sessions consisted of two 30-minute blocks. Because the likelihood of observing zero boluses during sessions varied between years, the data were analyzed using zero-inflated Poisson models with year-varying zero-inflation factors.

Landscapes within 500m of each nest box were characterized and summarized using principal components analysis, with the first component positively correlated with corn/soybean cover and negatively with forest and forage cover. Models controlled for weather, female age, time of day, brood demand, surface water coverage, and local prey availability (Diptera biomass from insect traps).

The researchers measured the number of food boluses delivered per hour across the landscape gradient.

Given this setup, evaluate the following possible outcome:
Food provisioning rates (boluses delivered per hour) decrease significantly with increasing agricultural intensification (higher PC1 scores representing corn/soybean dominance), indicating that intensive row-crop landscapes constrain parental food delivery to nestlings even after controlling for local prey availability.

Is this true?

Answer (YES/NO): YES